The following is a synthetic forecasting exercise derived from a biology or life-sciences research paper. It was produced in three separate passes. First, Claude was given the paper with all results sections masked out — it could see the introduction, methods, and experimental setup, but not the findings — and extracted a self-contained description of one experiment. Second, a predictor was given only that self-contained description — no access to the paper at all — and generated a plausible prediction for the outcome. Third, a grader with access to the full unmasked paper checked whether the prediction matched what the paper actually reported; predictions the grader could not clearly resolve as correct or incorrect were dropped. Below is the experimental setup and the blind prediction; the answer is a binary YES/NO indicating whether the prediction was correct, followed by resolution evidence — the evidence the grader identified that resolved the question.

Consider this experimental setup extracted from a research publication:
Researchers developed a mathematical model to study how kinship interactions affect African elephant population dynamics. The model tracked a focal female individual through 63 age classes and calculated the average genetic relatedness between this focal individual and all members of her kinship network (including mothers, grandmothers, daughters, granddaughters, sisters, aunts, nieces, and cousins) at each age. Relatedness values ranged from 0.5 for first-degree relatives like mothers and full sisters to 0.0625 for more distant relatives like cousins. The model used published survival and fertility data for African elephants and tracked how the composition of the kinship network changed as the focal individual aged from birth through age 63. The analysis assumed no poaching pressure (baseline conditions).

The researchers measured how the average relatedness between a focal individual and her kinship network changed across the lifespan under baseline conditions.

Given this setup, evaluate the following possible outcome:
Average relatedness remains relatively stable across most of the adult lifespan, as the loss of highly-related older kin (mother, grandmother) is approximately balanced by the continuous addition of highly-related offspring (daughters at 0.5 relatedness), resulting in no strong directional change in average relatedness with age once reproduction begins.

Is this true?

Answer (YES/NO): NO